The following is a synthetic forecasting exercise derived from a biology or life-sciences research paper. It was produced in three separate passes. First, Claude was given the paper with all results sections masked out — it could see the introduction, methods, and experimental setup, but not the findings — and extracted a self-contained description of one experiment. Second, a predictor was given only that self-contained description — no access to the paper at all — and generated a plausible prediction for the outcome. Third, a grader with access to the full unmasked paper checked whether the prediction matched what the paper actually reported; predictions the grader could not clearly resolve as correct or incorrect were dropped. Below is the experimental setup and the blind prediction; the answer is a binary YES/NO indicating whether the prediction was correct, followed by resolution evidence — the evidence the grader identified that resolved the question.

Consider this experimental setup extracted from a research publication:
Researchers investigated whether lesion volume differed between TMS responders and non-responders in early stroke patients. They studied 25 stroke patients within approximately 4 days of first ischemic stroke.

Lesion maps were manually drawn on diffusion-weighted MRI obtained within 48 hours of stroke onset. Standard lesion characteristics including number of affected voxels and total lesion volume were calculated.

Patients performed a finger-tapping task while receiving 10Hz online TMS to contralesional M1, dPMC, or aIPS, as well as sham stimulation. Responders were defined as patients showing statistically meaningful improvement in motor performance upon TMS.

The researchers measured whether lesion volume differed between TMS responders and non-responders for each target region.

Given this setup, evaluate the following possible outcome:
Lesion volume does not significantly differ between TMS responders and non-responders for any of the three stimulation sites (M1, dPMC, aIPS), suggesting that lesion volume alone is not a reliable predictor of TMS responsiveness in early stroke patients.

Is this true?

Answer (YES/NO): YES